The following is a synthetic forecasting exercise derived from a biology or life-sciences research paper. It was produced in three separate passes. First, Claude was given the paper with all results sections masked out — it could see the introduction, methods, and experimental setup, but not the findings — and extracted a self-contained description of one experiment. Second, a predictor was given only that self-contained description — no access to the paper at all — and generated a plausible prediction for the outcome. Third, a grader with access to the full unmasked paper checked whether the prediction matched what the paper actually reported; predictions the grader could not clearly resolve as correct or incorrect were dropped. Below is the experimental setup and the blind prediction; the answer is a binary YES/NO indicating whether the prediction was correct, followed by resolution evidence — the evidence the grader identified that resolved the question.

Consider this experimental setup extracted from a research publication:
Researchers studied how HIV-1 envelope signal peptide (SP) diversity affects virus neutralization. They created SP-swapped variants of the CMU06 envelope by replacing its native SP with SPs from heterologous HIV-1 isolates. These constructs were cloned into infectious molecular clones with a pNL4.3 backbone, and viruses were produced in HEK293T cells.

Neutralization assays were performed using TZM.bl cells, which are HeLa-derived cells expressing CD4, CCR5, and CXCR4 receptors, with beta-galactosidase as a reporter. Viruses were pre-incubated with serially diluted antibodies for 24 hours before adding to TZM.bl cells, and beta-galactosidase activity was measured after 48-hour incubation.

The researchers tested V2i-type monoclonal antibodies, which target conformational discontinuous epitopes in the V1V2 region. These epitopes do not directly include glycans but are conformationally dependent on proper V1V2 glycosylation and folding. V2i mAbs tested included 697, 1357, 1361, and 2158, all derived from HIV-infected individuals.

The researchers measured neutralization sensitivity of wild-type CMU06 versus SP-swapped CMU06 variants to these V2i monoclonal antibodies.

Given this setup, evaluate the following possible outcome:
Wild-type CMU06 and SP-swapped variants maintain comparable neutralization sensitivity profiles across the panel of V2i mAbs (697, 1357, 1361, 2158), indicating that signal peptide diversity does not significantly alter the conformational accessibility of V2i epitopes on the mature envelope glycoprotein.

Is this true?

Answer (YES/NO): NO